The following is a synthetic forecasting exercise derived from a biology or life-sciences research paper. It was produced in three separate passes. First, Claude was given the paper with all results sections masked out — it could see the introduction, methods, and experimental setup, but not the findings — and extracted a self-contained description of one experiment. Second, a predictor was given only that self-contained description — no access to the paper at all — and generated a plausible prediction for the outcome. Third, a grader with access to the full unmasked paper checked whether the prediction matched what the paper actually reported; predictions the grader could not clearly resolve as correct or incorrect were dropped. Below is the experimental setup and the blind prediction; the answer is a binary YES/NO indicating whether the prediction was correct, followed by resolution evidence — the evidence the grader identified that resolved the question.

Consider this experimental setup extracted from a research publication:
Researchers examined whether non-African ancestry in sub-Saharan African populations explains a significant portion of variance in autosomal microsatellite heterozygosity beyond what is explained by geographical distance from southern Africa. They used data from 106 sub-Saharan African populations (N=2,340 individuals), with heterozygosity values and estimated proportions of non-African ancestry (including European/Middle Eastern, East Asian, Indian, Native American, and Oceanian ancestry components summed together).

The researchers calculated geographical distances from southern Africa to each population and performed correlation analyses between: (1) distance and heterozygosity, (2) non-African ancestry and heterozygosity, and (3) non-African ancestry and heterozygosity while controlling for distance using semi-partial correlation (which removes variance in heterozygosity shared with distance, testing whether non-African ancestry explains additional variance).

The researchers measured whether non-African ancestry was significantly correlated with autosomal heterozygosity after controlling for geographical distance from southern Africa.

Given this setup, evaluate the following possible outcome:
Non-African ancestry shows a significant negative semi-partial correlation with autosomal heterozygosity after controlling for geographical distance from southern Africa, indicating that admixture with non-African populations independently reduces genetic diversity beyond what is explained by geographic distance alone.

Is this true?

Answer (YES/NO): NO